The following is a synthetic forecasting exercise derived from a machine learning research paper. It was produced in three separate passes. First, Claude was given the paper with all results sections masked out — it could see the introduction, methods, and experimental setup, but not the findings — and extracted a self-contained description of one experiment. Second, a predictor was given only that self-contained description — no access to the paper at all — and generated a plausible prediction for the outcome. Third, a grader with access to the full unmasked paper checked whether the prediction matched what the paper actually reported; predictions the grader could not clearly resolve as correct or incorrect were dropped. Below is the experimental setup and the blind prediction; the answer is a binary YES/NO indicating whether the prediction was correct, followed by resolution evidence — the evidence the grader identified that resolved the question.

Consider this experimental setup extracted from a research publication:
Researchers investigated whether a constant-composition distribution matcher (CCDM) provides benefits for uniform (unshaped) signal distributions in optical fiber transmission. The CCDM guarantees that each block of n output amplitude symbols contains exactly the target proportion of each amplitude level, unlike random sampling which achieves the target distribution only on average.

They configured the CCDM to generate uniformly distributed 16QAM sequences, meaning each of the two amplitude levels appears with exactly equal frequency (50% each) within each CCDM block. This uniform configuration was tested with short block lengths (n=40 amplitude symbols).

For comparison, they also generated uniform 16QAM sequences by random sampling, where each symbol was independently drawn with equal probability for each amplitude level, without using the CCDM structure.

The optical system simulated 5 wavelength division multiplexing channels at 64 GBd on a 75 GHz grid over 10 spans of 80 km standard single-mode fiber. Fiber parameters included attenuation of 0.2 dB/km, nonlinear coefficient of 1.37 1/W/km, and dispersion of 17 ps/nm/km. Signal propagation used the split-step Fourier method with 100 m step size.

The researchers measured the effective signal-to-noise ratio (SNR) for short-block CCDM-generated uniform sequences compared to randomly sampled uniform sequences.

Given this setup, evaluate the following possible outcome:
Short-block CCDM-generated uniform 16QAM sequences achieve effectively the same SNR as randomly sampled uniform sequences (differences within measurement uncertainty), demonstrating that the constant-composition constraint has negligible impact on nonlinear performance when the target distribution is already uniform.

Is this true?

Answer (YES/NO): NO